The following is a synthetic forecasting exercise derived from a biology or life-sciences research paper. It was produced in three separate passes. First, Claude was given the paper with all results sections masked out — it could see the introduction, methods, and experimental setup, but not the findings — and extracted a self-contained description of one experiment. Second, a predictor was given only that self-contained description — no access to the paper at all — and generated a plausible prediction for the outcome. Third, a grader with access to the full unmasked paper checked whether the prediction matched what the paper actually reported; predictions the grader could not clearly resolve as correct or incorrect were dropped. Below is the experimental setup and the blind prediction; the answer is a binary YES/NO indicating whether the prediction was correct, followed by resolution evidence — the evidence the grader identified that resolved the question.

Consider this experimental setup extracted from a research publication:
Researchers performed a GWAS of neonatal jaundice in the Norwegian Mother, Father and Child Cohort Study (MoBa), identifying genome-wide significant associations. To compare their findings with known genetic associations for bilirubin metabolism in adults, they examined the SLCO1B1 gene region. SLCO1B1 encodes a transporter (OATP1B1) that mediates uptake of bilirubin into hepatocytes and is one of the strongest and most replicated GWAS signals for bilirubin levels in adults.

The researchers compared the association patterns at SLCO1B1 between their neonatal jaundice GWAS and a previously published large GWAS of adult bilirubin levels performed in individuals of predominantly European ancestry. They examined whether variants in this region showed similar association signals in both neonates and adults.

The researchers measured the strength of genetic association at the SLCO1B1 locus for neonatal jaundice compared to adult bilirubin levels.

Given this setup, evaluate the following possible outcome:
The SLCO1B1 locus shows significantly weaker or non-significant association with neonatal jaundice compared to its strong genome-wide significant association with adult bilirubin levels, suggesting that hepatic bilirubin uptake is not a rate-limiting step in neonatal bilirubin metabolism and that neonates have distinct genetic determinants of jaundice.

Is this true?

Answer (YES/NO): YES